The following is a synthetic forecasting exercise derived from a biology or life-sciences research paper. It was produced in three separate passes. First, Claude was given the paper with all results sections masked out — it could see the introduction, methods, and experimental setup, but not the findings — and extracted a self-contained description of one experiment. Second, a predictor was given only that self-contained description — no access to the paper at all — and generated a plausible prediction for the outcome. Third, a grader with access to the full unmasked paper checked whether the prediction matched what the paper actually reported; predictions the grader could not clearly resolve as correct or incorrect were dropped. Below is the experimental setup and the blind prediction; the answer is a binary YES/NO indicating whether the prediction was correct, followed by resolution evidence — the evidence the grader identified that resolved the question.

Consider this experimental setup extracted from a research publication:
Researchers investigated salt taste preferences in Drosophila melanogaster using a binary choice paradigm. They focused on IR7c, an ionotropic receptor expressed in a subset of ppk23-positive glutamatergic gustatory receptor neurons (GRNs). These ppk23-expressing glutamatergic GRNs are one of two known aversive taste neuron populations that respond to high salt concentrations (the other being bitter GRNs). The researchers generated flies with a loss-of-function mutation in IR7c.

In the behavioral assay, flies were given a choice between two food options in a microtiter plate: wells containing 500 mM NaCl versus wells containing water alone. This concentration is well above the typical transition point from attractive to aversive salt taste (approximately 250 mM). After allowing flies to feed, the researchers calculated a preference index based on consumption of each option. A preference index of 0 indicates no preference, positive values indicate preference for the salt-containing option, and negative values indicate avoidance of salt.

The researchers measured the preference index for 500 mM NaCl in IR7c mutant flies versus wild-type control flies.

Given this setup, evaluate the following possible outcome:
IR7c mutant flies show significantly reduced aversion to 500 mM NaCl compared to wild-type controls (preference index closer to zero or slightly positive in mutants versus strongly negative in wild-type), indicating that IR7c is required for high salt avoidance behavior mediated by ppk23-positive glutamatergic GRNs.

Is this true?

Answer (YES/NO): YES